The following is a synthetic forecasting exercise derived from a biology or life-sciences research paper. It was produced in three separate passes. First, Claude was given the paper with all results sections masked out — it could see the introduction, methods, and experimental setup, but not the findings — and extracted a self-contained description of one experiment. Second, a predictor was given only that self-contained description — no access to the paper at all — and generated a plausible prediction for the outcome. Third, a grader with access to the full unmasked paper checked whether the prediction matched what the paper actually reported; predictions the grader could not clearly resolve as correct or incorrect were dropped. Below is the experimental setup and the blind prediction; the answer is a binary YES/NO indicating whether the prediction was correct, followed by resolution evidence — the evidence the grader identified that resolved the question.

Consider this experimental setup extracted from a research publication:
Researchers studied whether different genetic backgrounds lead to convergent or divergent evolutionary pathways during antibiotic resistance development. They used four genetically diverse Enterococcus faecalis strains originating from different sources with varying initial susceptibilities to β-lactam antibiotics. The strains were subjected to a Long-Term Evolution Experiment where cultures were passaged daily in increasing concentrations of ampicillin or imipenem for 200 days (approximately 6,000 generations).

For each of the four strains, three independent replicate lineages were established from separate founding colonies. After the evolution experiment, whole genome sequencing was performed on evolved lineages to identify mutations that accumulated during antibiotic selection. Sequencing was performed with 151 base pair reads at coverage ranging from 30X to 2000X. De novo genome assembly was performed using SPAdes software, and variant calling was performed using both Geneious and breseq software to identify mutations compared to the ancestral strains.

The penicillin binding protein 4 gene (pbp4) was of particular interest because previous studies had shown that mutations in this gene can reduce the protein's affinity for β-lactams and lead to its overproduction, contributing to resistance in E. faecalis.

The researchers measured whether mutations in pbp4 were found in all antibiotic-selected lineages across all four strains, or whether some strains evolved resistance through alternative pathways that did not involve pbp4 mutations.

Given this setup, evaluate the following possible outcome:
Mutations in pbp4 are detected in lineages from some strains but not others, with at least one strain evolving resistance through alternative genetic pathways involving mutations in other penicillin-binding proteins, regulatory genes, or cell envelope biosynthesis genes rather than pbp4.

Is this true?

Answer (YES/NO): YES